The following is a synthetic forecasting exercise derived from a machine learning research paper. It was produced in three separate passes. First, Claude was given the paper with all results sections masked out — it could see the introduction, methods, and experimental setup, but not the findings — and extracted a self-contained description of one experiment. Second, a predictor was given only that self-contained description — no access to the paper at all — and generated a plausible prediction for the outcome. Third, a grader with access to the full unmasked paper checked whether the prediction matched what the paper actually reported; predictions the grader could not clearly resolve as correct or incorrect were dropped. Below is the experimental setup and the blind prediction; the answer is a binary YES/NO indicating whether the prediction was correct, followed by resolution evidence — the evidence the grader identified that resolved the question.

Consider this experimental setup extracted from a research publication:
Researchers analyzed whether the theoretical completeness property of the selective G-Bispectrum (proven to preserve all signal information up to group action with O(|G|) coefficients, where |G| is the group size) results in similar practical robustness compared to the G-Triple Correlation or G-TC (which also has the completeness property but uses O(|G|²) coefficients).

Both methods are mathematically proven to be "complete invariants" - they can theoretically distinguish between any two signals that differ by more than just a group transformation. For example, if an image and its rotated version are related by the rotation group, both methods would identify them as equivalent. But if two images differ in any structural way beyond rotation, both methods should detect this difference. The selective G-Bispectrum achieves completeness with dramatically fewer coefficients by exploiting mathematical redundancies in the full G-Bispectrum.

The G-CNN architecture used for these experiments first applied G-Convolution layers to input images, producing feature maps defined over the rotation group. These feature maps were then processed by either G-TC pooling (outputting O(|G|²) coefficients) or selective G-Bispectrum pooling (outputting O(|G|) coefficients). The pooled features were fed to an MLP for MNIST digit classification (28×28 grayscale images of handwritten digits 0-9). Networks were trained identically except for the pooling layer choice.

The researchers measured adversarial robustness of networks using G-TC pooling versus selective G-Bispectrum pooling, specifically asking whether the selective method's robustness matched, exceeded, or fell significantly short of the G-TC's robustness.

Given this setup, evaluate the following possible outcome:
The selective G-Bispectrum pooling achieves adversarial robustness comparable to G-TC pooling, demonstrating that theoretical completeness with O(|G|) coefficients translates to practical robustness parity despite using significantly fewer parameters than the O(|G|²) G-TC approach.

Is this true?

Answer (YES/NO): YES